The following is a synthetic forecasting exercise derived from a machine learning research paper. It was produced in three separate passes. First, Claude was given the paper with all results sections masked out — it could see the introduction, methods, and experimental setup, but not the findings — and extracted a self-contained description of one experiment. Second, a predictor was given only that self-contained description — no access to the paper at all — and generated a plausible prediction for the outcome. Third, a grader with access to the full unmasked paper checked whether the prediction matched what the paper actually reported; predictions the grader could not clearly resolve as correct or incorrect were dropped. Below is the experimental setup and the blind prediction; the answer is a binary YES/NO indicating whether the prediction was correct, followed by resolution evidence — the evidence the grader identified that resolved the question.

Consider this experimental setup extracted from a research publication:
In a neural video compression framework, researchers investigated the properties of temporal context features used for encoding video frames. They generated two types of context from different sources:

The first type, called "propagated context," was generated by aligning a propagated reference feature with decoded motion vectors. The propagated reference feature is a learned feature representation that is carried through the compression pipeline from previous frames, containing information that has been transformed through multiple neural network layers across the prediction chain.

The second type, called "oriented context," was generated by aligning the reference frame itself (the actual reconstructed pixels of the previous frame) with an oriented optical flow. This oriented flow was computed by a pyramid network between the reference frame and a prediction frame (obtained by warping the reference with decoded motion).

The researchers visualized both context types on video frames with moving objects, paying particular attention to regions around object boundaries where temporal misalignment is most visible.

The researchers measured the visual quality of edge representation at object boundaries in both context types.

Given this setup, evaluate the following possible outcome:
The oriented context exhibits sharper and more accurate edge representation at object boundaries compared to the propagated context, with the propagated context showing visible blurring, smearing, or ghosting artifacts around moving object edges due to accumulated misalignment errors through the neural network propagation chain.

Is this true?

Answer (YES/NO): NO